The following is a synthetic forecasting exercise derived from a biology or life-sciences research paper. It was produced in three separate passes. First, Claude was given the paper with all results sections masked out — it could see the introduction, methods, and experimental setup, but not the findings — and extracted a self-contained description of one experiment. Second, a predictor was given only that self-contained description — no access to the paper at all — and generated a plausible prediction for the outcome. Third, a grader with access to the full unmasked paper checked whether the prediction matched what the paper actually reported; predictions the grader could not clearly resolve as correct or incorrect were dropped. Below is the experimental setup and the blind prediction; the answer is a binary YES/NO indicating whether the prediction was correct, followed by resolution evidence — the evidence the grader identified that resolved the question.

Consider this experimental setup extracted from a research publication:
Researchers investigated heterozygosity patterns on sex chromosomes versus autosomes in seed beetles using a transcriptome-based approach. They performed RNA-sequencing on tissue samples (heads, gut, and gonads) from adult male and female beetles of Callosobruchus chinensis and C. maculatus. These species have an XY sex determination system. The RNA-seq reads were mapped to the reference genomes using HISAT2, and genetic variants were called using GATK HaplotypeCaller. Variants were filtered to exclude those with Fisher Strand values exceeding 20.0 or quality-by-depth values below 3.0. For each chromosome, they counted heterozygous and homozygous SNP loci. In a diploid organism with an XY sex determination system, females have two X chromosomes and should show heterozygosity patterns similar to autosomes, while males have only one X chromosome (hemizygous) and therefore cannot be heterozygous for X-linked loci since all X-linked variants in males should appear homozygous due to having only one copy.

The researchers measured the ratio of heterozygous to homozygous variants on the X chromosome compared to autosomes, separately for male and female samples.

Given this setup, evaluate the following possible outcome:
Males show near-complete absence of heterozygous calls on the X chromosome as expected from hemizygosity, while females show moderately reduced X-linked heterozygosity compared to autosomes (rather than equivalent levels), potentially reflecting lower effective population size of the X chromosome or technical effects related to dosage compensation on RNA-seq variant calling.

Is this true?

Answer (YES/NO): NO